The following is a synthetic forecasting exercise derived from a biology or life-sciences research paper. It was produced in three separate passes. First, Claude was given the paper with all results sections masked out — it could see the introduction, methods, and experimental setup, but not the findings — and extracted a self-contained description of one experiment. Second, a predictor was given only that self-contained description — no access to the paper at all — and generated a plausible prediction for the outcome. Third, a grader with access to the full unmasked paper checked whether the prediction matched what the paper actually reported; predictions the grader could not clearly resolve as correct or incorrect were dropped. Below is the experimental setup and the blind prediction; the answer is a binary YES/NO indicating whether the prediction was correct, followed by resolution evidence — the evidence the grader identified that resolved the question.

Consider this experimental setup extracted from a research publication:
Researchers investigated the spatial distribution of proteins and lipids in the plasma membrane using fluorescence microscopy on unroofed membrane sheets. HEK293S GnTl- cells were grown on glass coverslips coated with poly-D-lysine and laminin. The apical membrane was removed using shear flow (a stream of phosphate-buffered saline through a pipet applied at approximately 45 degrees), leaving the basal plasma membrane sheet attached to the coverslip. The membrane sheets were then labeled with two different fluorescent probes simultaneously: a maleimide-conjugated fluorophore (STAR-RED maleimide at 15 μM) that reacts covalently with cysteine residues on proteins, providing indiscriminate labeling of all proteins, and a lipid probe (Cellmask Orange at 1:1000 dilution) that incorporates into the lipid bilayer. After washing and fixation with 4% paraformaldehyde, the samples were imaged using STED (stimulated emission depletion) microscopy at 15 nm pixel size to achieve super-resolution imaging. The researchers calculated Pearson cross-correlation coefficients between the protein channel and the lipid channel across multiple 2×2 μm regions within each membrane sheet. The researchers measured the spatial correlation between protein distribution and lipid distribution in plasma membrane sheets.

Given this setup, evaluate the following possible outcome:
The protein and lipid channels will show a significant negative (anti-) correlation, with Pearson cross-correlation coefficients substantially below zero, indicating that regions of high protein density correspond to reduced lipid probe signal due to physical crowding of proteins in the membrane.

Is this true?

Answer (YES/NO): YES